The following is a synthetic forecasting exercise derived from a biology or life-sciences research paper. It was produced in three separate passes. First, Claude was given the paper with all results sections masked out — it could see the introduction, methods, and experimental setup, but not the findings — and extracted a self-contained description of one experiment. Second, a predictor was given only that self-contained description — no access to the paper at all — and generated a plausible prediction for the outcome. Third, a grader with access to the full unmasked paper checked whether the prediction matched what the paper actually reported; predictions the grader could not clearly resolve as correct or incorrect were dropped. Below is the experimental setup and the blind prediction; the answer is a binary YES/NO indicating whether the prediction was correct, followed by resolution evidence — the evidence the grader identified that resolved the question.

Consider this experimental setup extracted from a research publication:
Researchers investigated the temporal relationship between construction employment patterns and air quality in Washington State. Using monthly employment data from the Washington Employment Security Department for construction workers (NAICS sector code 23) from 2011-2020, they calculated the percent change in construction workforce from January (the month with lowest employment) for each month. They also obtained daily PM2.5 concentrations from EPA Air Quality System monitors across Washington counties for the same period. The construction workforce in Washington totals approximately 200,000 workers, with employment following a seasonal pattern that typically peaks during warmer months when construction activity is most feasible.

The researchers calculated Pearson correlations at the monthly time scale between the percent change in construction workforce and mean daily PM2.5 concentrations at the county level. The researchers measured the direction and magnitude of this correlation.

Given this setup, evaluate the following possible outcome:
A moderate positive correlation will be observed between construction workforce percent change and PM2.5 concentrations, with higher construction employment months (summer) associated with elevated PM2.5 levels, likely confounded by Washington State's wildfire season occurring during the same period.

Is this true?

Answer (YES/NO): YES